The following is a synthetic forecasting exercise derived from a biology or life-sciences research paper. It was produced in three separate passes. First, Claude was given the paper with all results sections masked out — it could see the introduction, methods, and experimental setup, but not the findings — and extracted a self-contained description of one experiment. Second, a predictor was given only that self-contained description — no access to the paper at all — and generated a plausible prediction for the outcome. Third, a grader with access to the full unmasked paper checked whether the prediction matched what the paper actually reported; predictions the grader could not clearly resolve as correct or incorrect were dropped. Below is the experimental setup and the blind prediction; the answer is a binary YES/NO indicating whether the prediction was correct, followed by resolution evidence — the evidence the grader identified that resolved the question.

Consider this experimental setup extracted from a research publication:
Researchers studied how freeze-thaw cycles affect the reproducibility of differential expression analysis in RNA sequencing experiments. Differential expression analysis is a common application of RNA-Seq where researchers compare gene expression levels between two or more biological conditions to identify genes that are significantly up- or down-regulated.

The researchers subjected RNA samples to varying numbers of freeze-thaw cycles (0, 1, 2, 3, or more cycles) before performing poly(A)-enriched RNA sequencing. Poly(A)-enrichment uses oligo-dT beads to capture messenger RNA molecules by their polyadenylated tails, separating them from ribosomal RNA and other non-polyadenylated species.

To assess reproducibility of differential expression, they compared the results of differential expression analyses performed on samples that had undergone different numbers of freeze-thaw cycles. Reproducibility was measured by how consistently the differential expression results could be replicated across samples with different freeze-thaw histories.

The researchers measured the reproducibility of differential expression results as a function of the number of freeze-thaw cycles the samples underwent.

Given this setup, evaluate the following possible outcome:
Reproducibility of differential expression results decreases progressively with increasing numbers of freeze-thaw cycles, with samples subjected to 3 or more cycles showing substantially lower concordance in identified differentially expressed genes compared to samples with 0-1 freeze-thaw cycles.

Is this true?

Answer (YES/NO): YES